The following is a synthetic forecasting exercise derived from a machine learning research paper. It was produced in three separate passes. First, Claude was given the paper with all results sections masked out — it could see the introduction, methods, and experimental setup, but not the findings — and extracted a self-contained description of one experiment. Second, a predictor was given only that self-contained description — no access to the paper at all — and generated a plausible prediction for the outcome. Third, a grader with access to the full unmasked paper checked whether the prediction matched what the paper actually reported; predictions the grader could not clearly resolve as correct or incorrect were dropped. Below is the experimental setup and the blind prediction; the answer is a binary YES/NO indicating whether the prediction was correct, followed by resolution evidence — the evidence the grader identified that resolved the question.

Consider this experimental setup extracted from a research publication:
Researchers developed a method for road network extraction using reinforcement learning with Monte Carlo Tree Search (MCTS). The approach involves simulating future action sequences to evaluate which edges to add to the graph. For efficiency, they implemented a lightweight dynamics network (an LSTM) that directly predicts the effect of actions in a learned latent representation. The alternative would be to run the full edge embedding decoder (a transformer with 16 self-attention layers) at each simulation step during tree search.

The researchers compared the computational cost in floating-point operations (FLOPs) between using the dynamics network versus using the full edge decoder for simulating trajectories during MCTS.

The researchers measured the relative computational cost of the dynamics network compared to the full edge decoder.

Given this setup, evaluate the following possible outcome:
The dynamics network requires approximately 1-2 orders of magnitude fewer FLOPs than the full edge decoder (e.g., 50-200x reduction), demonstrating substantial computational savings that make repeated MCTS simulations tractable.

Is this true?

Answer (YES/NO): YES